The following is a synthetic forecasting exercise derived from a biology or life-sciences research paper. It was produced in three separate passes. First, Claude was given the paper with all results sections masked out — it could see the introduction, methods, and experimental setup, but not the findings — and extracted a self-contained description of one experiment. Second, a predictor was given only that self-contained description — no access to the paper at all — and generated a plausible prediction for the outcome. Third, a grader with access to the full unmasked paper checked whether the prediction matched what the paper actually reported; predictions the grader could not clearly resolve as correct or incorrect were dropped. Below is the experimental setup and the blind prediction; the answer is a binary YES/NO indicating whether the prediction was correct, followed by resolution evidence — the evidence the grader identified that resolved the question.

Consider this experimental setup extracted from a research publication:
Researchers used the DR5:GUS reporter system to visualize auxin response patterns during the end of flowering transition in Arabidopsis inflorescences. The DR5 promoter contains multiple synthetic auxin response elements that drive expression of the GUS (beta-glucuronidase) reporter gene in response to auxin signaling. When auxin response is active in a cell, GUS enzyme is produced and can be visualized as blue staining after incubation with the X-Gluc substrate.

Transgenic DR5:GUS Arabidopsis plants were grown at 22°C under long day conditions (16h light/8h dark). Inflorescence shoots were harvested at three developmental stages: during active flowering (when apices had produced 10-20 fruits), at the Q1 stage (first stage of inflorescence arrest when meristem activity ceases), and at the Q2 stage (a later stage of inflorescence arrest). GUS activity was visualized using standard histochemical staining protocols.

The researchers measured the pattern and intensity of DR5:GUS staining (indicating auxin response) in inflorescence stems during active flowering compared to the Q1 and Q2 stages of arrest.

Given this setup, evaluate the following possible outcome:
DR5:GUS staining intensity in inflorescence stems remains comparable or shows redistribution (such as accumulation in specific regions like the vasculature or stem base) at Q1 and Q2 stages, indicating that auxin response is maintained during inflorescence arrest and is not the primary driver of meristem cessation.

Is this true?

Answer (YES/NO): NO